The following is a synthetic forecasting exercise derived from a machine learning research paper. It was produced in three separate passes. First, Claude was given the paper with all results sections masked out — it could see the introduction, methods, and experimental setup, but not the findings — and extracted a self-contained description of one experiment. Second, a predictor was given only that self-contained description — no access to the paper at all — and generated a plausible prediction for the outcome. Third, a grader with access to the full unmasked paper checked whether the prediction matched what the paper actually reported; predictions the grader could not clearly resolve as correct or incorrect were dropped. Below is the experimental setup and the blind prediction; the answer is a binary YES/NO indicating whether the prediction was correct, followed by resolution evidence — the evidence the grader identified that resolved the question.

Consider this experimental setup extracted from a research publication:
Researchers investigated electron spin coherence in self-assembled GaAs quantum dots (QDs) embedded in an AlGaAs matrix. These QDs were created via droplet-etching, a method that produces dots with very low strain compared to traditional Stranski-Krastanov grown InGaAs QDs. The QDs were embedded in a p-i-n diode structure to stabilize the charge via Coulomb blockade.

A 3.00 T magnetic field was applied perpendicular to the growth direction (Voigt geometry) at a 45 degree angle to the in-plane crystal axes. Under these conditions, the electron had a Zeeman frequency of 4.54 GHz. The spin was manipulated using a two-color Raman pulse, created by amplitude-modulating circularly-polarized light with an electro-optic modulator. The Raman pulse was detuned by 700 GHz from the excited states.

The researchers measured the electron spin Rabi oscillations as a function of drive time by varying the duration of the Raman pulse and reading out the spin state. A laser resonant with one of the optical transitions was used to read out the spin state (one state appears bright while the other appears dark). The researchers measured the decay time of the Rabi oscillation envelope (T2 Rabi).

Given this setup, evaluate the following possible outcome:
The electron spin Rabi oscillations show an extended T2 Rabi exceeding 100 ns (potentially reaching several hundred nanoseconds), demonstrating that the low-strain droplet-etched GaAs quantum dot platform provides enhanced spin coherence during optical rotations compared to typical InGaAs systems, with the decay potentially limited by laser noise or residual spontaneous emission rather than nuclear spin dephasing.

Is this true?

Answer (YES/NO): NO